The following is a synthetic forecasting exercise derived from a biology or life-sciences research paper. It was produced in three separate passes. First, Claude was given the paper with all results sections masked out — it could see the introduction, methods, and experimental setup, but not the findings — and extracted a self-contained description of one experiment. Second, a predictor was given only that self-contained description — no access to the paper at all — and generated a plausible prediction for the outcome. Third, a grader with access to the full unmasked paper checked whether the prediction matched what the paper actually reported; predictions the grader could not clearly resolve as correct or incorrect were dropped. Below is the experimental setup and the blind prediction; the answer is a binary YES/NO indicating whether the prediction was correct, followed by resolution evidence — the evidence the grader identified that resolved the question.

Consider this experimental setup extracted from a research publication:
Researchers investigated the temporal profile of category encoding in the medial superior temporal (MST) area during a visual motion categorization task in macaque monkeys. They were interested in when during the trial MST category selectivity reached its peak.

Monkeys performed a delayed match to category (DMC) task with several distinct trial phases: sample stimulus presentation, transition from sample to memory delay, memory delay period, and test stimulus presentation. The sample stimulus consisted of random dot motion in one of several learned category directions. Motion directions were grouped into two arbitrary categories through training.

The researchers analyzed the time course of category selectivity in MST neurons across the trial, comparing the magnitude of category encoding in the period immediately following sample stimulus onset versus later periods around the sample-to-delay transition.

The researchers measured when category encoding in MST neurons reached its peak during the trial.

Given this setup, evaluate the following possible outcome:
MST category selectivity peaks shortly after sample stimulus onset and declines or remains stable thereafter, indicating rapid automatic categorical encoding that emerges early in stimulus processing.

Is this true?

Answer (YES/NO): NO